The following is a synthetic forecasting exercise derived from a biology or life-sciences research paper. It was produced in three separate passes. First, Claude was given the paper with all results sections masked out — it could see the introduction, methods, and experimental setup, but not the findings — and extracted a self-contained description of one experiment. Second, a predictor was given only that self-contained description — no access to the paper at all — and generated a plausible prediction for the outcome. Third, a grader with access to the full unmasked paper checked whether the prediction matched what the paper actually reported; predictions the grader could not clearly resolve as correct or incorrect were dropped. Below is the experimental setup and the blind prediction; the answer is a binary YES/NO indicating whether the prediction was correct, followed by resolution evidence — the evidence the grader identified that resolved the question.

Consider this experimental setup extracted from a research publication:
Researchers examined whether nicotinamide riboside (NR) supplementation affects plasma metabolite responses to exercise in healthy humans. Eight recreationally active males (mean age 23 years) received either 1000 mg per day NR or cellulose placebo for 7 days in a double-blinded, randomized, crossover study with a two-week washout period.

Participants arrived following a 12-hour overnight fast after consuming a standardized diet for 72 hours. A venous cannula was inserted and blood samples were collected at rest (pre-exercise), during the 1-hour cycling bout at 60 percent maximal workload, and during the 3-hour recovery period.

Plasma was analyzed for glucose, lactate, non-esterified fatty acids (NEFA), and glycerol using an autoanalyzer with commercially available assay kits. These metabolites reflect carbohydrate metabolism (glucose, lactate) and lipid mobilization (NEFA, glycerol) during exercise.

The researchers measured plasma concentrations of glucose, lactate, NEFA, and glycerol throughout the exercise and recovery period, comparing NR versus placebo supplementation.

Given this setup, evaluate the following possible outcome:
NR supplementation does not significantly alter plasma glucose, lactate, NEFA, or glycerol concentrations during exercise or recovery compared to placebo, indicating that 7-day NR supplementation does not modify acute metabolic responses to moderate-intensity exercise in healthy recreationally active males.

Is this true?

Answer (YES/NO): YES